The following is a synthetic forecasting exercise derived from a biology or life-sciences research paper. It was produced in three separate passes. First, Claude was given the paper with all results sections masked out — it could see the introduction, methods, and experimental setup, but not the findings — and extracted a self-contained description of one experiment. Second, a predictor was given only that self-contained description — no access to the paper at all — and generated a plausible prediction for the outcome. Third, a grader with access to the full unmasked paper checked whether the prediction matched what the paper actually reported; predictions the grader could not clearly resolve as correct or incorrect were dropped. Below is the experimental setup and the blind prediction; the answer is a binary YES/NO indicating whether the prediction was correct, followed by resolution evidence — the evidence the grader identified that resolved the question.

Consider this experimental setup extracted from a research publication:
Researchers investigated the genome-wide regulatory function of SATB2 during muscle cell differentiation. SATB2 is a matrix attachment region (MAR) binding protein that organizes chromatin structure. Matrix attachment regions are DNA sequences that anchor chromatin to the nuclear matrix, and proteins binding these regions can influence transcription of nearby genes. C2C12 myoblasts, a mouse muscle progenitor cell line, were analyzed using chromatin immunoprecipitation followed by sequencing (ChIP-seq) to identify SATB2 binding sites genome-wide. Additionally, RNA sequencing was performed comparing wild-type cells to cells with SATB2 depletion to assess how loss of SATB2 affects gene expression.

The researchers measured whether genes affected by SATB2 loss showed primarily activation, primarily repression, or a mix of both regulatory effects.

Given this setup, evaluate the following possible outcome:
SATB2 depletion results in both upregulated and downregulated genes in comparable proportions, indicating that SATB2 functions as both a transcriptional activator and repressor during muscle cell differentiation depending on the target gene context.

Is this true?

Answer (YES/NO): YES